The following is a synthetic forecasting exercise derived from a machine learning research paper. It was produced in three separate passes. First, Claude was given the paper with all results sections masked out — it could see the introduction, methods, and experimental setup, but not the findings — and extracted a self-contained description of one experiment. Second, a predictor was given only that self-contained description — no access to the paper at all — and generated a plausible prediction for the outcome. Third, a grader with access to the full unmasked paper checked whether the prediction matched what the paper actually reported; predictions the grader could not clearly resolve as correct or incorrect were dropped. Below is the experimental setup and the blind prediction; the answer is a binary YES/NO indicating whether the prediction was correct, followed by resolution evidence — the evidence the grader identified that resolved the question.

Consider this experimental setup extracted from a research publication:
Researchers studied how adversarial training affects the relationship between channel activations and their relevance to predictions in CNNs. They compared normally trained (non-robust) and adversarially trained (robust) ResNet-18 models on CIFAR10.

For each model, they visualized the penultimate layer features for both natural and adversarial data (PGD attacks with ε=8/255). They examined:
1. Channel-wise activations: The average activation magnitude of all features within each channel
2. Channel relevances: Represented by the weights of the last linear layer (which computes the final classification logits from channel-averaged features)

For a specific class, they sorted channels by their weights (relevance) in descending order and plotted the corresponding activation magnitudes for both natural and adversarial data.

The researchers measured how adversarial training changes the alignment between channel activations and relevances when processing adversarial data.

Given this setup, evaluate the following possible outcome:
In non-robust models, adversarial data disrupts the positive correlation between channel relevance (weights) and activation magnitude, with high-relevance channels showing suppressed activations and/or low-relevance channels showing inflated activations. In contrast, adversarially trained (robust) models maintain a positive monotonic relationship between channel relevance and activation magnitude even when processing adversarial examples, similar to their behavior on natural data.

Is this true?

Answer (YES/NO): NO